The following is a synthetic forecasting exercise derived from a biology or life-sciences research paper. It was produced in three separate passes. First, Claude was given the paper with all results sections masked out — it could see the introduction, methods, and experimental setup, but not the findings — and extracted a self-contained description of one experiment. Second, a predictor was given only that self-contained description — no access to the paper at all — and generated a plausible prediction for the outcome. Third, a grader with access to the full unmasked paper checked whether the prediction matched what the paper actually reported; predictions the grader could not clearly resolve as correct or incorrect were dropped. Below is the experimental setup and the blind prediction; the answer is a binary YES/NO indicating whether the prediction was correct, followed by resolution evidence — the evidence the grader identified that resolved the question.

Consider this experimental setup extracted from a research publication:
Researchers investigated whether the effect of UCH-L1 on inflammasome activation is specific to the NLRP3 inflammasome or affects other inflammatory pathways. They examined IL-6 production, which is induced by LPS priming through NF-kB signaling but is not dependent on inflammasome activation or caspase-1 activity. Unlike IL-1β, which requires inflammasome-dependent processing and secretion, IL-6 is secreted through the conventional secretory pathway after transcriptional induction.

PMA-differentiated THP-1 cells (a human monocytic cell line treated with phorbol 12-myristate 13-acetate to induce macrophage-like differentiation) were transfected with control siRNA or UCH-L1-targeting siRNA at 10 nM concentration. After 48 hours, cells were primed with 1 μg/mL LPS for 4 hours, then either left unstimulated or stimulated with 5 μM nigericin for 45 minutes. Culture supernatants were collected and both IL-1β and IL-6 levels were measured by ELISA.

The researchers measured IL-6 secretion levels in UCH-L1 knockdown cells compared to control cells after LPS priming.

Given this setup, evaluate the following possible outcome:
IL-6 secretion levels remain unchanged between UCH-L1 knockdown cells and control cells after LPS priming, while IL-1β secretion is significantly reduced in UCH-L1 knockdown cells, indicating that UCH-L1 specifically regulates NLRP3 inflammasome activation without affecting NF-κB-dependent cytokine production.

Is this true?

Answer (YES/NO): NO